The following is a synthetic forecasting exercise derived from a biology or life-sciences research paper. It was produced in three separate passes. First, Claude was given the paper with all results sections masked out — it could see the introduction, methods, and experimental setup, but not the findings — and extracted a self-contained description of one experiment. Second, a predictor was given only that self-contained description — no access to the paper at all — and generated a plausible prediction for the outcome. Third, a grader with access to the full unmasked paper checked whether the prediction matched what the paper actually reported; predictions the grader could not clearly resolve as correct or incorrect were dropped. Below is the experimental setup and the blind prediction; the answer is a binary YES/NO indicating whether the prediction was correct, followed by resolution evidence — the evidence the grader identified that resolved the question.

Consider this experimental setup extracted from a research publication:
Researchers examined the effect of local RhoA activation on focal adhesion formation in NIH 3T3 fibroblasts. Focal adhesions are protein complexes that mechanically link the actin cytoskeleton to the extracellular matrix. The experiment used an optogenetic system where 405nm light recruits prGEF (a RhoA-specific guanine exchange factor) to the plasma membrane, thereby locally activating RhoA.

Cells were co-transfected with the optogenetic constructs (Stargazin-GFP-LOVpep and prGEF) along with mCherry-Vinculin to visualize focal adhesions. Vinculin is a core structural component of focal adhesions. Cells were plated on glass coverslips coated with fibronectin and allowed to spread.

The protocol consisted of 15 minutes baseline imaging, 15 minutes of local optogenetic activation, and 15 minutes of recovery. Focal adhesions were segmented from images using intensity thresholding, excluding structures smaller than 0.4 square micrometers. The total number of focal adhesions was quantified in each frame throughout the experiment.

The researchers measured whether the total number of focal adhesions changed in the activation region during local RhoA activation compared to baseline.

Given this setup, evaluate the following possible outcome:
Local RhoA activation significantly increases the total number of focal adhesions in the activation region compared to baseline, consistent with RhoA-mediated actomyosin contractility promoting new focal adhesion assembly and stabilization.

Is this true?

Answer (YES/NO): NO